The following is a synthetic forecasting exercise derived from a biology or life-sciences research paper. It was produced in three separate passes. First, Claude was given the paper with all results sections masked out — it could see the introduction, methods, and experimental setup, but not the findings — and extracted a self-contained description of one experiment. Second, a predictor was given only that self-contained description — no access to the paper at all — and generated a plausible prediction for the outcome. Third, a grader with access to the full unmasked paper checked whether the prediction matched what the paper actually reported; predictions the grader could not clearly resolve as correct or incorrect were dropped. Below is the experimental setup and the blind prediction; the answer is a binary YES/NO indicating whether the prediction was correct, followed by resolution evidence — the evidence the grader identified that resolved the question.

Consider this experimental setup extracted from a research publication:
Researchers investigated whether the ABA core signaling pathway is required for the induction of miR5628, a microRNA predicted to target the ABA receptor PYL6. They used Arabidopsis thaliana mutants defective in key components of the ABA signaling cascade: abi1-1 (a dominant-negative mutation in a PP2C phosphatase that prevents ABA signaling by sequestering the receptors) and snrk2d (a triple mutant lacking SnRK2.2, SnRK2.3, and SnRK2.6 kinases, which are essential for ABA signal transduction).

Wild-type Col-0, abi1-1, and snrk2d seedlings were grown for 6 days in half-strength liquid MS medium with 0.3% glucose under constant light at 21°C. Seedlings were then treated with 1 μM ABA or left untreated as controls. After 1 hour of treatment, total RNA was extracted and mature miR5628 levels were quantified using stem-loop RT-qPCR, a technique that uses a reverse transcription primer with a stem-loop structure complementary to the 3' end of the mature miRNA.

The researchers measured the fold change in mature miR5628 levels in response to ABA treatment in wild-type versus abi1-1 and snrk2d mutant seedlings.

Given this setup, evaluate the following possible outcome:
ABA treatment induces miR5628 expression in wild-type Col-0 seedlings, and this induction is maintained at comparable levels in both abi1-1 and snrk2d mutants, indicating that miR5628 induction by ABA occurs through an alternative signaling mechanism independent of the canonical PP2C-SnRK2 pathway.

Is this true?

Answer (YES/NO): NO